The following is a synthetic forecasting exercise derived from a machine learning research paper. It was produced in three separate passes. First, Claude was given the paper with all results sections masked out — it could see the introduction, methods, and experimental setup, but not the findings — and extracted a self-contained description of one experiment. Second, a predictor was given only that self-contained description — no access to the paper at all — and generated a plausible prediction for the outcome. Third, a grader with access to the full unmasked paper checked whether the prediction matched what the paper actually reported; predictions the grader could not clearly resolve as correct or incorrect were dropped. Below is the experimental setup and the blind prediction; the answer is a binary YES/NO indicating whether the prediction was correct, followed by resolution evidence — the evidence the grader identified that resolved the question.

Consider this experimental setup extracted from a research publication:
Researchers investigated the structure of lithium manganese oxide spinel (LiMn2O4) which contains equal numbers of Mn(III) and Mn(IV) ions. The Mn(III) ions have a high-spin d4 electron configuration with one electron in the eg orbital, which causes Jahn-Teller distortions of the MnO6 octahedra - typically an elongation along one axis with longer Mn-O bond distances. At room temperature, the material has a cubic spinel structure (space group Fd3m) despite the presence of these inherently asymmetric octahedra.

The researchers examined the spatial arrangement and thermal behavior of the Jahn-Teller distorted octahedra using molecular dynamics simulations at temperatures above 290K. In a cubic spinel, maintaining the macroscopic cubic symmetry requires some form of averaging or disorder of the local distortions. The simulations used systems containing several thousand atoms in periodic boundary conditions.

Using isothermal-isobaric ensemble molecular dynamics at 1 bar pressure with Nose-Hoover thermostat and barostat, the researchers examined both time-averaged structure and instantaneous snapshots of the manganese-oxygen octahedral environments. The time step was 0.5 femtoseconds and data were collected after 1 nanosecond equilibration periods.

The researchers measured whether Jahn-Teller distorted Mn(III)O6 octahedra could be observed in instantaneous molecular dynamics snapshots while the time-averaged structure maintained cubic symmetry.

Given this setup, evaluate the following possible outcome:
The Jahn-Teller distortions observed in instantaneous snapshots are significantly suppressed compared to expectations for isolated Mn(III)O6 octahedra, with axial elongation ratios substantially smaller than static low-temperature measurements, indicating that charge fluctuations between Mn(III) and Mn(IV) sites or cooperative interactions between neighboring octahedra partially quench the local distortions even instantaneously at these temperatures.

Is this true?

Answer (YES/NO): NO